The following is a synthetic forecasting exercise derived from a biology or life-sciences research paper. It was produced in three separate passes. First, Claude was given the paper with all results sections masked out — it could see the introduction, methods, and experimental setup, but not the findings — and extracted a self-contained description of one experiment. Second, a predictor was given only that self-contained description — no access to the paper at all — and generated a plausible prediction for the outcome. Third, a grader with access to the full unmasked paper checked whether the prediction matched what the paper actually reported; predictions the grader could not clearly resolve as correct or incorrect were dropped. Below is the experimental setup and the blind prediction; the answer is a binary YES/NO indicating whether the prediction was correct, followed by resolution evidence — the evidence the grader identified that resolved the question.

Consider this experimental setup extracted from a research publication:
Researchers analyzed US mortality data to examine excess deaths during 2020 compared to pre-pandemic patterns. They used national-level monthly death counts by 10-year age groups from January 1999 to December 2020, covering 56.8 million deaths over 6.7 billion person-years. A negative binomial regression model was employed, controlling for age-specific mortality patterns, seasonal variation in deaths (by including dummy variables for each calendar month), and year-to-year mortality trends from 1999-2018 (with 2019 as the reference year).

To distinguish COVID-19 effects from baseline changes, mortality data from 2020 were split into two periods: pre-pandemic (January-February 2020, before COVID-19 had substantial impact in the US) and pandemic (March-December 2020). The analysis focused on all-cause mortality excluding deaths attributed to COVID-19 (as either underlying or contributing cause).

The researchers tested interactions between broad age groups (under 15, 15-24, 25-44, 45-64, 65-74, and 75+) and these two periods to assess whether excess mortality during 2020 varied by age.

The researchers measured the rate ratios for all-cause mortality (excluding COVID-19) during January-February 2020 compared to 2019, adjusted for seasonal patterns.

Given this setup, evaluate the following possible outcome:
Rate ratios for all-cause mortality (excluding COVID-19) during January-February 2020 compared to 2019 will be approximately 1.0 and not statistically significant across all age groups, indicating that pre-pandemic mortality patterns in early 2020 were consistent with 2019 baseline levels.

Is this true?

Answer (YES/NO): NO